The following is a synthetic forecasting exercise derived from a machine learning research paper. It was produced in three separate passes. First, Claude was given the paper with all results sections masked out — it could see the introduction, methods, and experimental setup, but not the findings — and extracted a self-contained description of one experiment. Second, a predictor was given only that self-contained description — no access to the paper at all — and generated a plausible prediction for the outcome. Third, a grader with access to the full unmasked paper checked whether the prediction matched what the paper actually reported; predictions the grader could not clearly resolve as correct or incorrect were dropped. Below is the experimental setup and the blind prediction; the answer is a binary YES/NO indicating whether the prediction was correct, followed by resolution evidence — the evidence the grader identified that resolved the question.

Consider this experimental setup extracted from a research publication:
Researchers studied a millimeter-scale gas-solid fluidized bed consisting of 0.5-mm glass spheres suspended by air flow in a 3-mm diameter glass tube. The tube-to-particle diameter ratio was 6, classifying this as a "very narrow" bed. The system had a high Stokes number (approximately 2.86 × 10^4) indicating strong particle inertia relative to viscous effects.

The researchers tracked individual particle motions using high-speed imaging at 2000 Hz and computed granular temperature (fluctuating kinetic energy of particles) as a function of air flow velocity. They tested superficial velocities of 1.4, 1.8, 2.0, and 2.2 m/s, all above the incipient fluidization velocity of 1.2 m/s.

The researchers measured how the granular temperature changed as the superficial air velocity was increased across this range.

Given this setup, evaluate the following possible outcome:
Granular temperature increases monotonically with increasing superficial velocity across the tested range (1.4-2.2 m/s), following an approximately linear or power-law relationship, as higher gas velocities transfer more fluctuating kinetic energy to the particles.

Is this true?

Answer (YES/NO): YES